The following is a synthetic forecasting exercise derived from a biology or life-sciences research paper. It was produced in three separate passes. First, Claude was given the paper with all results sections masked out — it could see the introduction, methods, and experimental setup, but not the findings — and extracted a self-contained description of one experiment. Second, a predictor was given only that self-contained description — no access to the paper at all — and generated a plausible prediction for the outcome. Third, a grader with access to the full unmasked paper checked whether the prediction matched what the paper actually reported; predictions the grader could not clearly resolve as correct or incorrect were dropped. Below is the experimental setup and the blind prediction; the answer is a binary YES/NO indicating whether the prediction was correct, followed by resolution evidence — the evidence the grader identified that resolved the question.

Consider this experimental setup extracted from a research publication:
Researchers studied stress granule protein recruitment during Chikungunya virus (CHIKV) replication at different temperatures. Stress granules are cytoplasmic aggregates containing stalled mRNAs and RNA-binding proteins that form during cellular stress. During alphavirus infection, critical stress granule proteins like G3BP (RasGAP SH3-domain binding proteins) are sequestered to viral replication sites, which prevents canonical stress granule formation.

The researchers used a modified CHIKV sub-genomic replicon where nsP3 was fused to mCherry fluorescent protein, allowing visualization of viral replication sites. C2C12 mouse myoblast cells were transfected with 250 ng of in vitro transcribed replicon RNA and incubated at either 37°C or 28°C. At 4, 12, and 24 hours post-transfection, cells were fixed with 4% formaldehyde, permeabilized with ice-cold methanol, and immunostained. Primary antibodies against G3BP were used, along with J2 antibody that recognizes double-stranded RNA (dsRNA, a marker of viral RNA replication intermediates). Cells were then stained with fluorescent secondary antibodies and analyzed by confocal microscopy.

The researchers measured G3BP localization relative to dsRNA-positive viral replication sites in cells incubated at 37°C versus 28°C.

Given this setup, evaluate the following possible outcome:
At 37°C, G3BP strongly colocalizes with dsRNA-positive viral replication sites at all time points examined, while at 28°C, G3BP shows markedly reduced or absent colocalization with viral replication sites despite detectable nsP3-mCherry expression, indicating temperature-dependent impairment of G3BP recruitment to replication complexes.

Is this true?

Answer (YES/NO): NO